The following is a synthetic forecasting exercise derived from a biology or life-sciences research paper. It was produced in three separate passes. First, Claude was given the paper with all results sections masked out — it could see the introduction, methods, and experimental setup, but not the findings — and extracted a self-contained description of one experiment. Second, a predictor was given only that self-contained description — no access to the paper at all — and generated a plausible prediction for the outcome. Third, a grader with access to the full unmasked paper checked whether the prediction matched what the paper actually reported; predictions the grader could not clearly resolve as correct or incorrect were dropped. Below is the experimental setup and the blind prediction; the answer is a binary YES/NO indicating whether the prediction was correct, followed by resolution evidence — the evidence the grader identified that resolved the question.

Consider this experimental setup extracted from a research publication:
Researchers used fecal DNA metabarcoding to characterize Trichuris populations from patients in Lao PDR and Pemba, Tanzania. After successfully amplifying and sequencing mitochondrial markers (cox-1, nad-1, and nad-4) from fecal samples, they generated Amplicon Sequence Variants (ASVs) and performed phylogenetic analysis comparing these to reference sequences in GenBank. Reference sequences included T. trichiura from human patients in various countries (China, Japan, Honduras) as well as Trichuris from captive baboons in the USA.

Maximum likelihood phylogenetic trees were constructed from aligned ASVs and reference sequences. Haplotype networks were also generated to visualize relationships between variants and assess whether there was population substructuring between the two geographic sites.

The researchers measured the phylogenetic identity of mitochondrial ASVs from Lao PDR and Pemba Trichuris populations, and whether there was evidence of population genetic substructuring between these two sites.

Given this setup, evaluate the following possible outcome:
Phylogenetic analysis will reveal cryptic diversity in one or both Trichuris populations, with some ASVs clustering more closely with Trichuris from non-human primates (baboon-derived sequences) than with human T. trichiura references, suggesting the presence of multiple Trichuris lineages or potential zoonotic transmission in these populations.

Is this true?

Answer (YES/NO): NO